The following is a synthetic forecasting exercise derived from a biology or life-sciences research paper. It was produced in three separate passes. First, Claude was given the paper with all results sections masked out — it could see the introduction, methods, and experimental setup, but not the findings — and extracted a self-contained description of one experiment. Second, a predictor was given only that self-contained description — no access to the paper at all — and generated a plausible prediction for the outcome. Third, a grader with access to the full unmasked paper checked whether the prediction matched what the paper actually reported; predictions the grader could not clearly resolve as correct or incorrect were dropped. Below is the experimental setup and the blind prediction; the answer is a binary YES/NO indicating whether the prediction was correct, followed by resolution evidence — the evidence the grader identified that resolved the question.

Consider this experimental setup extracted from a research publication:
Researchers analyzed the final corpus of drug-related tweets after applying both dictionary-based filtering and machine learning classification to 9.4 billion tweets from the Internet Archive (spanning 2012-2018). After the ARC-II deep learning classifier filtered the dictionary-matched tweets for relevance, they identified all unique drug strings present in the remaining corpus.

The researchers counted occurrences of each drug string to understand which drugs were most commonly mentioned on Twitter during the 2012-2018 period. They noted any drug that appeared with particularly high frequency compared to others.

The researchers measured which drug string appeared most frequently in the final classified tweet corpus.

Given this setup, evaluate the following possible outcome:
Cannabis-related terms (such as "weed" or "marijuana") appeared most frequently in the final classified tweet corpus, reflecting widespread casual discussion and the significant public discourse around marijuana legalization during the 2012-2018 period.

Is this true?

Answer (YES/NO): NO